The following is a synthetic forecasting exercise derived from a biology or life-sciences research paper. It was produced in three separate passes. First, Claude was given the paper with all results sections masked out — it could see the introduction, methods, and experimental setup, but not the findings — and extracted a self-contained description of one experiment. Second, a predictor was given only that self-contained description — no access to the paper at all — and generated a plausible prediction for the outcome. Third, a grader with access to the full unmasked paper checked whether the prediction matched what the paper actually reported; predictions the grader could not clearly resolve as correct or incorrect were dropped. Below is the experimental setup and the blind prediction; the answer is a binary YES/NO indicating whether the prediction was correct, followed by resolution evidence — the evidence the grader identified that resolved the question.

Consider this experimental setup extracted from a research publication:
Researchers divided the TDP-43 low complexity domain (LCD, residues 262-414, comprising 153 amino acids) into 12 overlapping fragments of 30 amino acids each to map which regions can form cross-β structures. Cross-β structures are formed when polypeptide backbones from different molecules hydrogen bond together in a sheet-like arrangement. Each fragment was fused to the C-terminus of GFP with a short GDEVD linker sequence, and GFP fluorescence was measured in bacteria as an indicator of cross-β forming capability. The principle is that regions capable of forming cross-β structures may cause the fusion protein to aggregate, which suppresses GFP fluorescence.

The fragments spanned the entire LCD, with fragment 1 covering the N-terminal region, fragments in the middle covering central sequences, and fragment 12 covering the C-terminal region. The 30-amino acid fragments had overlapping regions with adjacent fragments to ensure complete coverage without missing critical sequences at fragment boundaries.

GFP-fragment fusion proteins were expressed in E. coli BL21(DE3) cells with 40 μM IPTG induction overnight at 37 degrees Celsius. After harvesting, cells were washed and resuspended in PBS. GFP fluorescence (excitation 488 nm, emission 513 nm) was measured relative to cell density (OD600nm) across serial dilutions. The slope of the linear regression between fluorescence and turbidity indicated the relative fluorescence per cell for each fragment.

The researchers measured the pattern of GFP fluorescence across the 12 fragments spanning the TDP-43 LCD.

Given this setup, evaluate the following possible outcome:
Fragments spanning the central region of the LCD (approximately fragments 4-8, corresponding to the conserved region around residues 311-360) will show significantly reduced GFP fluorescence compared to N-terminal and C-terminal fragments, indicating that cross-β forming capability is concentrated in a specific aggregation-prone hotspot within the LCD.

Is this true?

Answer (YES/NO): NO